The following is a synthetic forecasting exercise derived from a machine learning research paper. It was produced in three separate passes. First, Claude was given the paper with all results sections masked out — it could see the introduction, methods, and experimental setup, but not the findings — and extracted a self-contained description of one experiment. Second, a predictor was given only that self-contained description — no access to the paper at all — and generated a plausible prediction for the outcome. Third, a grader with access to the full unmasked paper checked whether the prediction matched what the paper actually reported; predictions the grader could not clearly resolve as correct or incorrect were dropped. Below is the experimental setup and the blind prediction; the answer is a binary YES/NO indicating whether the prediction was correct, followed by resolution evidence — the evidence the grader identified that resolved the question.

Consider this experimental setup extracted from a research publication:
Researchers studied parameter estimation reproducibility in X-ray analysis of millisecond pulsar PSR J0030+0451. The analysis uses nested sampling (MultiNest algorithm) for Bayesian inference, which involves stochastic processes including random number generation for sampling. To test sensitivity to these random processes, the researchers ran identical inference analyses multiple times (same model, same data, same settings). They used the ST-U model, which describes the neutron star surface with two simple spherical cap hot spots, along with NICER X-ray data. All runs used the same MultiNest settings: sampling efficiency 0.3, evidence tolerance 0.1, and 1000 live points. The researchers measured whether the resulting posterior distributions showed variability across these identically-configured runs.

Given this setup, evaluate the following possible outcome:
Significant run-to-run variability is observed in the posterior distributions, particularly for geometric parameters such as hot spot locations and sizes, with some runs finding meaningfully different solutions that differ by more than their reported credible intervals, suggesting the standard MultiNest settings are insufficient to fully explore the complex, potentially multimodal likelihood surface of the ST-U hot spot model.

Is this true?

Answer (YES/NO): YES